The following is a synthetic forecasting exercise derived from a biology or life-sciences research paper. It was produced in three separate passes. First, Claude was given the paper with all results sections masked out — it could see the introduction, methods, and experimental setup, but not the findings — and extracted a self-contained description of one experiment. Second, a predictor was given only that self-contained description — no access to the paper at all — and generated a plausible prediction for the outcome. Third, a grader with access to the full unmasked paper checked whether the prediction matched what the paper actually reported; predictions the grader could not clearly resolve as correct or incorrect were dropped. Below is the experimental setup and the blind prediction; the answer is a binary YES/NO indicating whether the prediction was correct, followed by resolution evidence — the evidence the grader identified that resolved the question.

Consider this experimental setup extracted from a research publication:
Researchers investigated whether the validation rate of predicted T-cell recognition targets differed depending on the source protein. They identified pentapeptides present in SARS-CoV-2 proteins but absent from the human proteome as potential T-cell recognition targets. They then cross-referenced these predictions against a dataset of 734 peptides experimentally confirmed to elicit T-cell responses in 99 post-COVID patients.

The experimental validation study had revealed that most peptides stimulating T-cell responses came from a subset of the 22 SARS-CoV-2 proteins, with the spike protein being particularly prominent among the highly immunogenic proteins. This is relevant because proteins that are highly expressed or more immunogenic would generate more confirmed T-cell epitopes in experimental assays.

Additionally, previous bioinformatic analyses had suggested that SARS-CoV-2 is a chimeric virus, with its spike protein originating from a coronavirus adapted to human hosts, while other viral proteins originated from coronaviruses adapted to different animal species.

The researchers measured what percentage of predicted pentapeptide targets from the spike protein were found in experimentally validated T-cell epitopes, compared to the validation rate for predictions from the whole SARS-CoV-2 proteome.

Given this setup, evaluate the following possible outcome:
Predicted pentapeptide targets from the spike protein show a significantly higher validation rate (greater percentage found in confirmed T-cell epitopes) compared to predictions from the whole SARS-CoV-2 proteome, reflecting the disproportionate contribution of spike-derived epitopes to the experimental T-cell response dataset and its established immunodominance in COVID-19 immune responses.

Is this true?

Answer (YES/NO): YES